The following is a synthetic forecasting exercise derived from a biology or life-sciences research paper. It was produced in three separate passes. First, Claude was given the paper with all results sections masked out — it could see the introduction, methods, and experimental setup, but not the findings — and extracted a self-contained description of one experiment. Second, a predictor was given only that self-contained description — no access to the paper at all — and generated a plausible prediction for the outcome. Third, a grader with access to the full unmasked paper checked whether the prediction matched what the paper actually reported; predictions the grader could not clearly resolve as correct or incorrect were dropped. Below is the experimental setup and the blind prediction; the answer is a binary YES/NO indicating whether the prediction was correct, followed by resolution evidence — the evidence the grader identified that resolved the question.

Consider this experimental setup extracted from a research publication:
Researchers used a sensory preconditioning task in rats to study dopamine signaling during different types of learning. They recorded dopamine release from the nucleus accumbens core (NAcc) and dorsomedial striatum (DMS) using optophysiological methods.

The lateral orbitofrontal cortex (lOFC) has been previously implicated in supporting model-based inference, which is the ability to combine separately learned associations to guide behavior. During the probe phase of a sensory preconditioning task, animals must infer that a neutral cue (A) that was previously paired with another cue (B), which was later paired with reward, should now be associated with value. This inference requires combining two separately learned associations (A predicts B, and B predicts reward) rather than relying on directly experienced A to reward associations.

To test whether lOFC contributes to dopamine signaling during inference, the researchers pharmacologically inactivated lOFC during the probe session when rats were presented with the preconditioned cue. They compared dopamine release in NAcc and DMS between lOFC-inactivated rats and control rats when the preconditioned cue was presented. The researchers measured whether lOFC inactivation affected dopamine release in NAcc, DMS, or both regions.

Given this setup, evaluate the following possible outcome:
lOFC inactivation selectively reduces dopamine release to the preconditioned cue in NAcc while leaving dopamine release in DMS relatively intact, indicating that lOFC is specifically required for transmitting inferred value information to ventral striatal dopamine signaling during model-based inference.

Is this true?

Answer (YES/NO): YES